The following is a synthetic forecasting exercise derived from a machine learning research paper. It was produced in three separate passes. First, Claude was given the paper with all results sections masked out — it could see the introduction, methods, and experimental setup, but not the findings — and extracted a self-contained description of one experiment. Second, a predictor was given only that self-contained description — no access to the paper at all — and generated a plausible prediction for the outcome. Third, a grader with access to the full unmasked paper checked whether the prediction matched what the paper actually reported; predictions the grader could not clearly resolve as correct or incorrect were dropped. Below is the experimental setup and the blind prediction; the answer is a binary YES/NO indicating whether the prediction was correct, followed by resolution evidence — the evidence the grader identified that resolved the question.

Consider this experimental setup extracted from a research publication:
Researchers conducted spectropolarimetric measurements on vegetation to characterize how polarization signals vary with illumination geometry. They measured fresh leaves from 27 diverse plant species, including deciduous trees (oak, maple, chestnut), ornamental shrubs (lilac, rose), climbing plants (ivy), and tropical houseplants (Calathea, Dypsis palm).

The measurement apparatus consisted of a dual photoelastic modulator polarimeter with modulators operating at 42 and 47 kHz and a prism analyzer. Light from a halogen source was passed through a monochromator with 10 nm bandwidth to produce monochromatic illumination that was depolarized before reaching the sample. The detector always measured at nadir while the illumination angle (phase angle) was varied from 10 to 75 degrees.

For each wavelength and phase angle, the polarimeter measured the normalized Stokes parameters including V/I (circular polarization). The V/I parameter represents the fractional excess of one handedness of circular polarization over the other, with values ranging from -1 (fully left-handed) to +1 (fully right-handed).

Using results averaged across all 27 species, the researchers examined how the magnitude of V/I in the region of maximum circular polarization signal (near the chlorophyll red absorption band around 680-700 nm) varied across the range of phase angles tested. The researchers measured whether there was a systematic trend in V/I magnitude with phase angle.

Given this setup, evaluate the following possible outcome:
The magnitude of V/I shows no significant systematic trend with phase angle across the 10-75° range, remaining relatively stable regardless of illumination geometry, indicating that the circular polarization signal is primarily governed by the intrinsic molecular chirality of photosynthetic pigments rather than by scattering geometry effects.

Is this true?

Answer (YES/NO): NO